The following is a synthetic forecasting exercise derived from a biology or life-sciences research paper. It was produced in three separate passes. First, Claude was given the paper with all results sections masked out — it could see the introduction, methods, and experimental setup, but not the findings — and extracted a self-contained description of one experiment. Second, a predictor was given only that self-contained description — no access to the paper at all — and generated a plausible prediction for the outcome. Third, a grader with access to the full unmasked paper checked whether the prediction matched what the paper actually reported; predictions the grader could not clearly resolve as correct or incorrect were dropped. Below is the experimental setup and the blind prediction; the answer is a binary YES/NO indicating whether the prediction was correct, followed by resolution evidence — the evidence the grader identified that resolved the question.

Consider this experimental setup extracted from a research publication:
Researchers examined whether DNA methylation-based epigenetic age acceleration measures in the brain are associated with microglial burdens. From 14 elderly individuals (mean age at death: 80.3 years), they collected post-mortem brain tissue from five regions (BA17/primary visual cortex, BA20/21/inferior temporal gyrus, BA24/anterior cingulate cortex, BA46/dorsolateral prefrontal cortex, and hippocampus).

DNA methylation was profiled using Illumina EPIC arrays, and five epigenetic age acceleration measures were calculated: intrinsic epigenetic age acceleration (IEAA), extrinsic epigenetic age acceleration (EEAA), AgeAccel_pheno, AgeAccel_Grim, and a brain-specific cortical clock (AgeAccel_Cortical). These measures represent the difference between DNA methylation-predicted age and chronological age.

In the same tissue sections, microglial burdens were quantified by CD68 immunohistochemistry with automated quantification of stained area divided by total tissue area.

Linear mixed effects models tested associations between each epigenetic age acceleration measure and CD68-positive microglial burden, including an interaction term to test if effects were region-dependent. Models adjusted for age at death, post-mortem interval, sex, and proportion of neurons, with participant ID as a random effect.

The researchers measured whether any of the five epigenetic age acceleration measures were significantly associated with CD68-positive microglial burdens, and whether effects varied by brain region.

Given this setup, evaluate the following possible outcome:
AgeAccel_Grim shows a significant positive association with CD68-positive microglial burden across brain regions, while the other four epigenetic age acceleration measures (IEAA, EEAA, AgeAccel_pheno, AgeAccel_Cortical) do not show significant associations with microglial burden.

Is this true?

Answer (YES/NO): NO